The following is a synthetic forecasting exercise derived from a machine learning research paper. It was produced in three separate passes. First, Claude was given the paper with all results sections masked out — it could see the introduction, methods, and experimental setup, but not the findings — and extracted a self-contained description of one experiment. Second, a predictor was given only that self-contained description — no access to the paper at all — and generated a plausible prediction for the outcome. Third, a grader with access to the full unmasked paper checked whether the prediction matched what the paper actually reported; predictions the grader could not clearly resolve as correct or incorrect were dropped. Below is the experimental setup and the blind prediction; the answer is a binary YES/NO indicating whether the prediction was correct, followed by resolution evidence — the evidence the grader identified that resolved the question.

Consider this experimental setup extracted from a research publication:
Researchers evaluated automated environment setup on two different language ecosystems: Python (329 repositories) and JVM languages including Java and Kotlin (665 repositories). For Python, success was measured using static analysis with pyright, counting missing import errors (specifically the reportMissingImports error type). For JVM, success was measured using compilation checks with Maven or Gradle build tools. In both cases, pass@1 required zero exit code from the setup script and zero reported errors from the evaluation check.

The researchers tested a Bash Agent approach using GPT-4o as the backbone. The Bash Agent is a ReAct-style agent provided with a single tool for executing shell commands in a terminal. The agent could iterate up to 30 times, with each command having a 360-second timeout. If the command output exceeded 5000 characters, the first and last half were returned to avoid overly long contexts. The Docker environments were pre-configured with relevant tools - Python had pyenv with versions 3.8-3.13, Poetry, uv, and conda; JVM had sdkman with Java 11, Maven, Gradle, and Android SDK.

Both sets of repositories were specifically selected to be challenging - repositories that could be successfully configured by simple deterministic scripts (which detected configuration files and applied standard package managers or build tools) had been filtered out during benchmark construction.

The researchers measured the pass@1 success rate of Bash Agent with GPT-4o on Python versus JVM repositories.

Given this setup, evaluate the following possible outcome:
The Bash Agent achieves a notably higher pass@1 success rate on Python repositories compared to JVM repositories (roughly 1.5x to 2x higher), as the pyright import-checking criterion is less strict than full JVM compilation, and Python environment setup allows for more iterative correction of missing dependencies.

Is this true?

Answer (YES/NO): NO